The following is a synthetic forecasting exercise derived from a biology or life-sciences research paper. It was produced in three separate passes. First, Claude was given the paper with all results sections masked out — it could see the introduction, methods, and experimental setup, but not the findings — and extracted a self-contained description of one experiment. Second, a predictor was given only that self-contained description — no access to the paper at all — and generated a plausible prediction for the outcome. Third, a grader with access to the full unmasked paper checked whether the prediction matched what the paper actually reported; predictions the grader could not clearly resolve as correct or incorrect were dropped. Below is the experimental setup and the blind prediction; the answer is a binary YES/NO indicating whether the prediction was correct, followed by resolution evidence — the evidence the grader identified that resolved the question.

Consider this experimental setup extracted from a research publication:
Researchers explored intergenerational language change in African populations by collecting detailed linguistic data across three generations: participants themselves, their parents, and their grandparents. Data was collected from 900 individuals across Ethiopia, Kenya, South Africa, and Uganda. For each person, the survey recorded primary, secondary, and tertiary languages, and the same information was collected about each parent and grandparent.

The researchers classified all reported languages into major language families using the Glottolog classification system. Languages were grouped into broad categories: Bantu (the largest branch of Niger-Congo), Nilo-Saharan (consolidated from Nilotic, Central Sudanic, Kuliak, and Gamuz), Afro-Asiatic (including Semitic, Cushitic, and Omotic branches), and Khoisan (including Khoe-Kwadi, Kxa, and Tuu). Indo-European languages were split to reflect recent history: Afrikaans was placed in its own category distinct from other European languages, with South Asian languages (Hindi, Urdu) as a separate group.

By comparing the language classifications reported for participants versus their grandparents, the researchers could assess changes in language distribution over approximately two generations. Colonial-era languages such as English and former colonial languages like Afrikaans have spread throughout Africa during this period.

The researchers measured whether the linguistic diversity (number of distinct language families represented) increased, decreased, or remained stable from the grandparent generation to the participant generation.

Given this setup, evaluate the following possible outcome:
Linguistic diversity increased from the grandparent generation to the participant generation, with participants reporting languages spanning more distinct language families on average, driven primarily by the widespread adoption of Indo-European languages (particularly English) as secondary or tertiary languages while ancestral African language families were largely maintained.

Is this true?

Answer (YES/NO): NO